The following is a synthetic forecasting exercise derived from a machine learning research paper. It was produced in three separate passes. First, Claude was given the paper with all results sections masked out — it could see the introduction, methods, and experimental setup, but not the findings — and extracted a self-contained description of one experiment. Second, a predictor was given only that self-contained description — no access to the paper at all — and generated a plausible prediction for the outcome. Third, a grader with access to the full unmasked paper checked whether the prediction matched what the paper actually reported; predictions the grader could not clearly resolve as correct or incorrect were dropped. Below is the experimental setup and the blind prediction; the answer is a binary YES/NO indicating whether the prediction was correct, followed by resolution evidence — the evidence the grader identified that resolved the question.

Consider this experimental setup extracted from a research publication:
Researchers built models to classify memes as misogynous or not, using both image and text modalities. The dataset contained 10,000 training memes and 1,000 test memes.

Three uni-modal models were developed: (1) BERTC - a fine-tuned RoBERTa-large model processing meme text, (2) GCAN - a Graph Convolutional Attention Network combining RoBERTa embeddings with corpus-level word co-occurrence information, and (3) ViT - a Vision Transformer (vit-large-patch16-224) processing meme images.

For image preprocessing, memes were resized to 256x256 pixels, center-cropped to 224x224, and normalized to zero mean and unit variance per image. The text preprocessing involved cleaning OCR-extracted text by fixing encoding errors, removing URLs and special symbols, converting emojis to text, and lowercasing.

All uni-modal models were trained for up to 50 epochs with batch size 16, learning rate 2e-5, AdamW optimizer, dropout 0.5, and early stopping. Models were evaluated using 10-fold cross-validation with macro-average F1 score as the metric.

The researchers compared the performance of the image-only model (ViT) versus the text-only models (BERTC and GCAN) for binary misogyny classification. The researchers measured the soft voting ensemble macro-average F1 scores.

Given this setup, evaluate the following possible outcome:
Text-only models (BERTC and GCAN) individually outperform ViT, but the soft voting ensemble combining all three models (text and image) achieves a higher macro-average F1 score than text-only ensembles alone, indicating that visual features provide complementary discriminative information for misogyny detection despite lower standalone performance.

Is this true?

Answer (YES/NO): YES